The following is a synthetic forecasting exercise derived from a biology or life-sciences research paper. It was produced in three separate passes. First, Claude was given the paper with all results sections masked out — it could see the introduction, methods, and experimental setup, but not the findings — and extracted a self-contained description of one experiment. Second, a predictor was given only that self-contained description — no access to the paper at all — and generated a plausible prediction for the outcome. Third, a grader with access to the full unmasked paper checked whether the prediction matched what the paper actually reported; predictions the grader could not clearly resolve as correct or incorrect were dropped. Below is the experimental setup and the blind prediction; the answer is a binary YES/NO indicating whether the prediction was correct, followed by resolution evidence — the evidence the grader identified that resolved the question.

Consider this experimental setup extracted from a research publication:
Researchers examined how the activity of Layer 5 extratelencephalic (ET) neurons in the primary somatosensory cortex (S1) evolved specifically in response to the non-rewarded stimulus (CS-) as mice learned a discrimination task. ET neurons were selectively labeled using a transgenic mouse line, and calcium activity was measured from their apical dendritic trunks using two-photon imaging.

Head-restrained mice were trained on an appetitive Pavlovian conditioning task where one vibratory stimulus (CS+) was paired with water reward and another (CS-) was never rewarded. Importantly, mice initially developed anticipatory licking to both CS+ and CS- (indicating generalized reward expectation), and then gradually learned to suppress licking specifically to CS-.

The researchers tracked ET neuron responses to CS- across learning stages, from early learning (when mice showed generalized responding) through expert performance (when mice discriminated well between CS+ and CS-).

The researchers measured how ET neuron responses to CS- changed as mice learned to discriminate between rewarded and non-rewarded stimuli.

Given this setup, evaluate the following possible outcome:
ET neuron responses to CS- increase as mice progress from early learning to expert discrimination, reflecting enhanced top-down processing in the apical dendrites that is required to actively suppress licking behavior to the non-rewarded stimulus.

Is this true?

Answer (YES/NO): YES